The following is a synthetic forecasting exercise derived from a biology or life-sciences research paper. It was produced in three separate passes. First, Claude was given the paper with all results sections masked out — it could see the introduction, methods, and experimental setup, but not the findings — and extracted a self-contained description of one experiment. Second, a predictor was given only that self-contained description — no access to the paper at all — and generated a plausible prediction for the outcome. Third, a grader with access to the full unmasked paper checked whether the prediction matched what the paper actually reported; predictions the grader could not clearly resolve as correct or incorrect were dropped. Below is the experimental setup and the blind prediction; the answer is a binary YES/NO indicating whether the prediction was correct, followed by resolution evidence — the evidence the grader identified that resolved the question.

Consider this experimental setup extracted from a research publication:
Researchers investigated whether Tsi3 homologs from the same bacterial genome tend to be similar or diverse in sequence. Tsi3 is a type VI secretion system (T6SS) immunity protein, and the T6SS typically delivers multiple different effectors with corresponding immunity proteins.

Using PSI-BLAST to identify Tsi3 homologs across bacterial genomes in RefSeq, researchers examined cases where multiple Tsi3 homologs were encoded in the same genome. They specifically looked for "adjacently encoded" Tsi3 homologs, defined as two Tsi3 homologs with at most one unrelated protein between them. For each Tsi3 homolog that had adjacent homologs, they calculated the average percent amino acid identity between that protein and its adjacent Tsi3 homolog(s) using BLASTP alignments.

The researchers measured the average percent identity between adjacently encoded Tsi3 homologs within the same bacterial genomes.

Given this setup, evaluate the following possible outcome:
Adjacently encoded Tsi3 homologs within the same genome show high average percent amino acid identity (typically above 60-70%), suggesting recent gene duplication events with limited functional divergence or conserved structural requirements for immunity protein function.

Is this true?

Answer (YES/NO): NO